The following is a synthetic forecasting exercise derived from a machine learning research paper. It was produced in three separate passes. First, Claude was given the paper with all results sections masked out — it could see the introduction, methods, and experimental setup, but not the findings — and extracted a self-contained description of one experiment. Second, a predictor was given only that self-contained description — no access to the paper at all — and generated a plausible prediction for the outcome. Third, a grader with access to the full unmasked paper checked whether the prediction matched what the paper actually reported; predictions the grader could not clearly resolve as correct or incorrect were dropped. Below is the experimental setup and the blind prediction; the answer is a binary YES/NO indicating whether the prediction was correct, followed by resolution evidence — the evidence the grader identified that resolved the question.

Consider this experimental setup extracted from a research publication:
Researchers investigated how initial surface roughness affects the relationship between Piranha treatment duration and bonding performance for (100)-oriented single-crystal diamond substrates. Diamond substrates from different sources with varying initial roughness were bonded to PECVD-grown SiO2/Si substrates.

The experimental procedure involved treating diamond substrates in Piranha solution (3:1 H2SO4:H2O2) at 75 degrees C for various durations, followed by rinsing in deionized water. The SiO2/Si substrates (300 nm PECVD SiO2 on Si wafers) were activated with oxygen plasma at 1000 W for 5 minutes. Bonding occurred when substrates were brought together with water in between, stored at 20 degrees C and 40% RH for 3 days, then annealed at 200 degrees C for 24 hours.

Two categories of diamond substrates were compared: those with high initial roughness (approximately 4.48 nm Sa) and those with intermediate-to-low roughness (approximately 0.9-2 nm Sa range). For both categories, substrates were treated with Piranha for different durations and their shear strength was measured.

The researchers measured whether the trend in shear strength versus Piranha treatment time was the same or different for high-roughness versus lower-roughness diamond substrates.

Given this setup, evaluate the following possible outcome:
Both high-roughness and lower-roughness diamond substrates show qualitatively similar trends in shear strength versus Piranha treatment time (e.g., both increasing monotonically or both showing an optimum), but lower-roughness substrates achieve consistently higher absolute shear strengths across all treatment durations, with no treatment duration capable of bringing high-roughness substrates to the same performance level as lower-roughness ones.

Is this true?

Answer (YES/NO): NO